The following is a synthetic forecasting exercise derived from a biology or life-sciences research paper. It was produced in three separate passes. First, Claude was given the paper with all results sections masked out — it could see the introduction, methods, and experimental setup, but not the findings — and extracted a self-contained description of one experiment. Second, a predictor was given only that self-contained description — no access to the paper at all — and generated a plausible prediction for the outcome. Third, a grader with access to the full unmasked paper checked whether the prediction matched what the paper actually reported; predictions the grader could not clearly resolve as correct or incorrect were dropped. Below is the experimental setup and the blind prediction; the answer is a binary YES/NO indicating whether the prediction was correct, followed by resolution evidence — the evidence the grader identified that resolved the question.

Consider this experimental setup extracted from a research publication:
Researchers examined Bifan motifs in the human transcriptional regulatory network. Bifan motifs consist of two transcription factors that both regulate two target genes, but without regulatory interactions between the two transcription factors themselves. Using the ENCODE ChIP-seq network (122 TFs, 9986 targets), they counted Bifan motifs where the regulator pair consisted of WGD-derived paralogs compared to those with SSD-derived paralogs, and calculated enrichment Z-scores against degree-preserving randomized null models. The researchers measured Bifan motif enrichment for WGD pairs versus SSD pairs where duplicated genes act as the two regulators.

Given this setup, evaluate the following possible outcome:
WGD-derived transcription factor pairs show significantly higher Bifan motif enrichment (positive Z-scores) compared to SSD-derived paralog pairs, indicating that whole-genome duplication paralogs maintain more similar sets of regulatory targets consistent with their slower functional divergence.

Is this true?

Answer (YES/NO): NO